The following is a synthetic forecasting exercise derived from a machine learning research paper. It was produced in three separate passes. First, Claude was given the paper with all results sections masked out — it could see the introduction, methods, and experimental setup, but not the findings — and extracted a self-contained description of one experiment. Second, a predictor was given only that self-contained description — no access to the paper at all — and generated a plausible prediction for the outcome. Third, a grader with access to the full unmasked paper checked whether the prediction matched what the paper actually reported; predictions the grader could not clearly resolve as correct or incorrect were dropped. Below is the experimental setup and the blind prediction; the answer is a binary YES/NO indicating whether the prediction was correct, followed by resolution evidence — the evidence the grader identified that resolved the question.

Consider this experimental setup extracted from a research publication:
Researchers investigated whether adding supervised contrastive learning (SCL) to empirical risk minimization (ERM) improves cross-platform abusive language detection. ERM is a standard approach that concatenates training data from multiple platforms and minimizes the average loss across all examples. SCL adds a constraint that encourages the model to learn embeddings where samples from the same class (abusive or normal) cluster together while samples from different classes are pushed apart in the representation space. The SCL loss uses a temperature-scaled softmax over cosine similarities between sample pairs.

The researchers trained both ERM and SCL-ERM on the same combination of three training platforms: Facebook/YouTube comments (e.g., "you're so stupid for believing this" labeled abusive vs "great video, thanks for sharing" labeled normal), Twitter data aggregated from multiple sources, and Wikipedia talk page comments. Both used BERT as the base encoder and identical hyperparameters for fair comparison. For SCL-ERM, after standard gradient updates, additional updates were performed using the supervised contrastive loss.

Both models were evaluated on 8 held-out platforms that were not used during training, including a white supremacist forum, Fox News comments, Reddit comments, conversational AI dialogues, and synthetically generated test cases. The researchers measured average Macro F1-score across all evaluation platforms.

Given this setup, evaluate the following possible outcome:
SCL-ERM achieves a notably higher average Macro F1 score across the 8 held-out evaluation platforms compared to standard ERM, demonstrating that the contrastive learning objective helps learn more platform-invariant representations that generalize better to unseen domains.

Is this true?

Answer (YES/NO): NO